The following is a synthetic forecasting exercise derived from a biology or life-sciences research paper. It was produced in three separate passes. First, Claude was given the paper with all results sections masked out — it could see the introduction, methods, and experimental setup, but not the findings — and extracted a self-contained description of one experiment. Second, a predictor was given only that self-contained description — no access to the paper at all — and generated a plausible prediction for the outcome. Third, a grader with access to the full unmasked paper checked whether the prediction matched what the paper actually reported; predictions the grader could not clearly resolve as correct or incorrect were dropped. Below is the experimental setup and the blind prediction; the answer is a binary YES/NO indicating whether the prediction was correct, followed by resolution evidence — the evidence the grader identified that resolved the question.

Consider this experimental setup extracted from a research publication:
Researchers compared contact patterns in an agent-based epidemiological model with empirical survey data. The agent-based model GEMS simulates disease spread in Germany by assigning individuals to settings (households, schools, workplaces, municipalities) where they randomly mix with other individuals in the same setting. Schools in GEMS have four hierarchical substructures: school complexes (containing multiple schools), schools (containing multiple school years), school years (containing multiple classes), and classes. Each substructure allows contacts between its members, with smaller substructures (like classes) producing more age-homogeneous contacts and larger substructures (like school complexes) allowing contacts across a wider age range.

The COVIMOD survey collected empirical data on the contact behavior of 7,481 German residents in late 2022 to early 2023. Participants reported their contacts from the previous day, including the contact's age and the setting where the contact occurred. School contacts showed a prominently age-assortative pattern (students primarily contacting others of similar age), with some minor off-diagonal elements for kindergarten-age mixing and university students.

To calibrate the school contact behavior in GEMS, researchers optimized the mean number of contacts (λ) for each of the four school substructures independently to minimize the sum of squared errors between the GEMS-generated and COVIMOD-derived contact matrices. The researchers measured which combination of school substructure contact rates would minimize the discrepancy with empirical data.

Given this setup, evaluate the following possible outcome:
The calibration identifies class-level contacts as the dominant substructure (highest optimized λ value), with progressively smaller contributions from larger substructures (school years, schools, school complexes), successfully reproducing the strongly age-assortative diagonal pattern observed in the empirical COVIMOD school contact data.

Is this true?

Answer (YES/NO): NO